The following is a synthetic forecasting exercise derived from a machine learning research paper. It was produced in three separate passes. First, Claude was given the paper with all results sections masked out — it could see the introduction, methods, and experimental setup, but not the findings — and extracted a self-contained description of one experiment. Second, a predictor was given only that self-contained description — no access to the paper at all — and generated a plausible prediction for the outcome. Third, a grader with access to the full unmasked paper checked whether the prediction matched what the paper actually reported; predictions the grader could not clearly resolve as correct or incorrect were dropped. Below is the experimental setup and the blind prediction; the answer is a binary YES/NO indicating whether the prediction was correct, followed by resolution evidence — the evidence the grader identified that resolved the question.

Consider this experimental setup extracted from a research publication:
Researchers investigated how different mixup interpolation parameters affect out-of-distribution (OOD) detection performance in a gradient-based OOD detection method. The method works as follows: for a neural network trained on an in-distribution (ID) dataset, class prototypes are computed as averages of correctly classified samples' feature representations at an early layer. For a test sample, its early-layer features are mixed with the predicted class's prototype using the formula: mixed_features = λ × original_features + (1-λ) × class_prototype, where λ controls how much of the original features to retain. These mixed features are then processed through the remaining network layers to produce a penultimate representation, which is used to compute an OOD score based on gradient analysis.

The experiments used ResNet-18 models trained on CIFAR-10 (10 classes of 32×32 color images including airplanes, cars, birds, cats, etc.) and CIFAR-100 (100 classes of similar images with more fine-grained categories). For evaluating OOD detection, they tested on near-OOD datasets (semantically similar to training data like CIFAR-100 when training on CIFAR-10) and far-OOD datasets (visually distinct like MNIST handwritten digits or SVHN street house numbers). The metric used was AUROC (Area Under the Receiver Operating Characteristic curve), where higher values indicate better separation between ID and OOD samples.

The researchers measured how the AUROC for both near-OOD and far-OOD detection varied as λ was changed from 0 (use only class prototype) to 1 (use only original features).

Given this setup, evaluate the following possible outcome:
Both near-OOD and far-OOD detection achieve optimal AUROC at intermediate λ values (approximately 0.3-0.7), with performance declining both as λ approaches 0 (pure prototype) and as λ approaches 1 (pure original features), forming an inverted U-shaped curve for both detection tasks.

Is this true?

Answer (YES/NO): NO